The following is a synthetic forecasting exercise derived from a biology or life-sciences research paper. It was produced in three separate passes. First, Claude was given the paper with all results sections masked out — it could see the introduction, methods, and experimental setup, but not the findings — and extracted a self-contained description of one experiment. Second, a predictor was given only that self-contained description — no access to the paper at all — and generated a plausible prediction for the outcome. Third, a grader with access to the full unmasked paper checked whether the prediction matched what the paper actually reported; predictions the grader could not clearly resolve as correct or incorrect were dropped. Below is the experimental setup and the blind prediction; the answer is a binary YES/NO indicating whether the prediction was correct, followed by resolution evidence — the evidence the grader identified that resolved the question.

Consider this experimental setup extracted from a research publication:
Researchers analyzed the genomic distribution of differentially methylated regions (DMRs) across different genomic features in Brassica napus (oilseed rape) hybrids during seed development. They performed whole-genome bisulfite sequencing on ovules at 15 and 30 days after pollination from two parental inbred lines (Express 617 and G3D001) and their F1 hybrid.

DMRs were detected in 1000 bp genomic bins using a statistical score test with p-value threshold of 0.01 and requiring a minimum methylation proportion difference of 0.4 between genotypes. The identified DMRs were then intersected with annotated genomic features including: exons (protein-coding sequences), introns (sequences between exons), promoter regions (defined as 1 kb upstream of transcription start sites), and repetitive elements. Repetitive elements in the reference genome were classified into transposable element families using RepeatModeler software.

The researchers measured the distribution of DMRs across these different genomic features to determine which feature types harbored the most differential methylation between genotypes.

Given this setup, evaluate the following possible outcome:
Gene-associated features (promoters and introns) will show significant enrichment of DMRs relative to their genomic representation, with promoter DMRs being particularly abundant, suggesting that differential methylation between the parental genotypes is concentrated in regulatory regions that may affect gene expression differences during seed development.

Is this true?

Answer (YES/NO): NO